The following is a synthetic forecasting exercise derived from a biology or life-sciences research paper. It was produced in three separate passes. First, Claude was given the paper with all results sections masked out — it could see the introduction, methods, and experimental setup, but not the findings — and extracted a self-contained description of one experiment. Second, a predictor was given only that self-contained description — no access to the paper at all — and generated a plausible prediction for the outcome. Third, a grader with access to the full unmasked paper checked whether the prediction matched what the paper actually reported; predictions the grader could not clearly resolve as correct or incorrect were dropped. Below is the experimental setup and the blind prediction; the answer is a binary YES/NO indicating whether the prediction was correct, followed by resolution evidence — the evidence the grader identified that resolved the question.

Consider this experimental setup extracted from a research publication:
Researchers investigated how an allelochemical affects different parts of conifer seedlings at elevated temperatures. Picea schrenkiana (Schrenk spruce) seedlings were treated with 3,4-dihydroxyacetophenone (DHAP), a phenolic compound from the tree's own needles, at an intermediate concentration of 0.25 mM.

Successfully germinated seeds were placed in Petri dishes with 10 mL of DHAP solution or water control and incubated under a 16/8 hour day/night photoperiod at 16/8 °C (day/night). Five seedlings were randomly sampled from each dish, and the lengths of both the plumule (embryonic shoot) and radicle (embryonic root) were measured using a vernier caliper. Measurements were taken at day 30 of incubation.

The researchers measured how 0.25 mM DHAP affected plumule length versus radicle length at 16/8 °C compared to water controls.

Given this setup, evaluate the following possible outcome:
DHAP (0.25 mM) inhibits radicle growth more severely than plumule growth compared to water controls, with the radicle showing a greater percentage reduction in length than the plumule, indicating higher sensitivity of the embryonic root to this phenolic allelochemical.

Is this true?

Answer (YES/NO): NO